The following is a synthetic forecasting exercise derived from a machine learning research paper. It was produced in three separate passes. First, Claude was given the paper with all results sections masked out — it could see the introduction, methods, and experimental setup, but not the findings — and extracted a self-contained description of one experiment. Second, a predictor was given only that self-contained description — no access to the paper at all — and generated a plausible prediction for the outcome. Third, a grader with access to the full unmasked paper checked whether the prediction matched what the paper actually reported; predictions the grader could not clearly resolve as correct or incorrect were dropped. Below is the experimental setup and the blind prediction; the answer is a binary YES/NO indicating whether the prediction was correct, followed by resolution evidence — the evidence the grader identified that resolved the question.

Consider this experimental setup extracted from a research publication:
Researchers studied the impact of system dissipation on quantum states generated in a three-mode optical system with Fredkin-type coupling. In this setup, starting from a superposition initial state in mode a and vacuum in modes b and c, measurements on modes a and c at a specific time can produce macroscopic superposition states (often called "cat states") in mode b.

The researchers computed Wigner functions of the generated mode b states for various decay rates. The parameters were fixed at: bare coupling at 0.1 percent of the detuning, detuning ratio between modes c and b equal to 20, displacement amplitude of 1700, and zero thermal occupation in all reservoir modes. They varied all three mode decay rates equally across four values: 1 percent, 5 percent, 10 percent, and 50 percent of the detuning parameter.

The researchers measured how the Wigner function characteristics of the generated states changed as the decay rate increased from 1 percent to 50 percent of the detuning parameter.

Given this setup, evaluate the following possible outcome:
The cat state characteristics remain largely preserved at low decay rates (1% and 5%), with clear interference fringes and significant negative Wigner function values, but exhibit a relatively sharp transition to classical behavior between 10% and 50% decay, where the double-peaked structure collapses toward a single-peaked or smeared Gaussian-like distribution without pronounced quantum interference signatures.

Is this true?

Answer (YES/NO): NO